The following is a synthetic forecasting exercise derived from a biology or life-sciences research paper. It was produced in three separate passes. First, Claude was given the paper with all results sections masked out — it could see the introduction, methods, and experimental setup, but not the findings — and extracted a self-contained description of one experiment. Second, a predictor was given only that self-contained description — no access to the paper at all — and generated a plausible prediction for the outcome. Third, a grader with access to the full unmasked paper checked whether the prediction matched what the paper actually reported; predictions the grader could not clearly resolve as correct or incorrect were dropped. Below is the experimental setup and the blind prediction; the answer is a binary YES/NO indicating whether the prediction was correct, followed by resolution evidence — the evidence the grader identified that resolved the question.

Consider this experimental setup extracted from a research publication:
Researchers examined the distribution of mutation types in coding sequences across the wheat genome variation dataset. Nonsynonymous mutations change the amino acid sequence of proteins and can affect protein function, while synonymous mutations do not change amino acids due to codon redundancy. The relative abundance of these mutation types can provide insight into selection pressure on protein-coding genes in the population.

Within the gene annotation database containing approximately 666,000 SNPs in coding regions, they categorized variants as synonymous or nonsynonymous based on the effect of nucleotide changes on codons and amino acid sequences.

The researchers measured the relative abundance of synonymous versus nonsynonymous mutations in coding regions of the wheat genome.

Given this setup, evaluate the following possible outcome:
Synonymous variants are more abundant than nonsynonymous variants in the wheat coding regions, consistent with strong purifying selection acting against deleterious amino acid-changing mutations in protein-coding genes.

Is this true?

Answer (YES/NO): NO